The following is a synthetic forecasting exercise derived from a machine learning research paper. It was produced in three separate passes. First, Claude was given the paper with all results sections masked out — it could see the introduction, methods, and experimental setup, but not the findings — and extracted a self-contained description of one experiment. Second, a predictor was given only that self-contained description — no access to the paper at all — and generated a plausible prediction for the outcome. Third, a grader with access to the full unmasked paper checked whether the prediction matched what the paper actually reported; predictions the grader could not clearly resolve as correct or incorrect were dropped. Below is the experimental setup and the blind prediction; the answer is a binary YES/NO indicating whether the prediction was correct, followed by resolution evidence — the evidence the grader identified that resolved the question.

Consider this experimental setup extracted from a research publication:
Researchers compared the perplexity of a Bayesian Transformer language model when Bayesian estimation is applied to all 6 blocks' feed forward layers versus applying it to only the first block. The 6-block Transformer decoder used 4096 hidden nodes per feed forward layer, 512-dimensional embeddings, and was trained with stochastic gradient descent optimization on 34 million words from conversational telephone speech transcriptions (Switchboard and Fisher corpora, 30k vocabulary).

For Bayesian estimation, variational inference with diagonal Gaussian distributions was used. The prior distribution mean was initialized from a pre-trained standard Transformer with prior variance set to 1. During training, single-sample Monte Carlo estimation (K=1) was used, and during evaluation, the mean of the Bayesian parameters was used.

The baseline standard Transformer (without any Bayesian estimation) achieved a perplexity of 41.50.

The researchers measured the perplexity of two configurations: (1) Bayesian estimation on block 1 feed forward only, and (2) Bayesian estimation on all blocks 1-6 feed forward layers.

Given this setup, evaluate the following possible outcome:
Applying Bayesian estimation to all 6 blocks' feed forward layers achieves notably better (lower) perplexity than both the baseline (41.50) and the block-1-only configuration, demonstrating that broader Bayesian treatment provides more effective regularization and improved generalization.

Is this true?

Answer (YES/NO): NO